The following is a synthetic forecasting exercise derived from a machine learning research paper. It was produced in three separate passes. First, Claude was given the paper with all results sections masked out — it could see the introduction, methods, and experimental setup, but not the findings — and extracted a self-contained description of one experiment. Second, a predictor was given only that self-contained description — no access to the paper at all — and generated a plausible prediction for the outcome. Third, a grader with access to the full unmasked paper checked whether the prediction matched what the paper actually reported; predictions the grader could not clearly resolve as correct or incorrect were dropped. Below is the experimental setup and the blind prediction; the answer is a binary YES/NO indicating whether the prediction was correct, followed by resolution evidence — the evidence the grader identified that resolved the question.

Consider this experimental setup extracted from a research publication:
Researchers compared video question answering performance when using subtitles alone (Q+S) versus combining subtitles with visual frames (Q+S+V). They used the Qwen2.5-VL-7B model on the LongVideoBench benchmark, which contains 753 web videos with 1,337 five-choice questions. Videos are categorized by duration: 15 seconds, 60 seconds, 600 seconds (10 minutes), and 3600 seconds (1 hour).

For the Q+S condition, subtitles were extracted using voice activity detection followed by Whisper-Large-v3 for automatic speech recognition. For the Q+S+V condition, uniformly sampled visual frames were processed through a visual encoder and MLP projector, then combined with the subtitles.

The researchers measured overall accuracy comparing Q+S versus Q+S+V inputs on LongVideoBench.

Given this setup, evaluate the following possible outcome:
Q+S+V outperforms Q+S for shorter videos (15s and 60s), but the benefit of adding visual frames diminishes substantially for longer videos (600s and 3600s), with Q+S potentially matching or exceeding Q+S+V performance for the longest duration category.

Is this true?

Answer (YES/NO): NO